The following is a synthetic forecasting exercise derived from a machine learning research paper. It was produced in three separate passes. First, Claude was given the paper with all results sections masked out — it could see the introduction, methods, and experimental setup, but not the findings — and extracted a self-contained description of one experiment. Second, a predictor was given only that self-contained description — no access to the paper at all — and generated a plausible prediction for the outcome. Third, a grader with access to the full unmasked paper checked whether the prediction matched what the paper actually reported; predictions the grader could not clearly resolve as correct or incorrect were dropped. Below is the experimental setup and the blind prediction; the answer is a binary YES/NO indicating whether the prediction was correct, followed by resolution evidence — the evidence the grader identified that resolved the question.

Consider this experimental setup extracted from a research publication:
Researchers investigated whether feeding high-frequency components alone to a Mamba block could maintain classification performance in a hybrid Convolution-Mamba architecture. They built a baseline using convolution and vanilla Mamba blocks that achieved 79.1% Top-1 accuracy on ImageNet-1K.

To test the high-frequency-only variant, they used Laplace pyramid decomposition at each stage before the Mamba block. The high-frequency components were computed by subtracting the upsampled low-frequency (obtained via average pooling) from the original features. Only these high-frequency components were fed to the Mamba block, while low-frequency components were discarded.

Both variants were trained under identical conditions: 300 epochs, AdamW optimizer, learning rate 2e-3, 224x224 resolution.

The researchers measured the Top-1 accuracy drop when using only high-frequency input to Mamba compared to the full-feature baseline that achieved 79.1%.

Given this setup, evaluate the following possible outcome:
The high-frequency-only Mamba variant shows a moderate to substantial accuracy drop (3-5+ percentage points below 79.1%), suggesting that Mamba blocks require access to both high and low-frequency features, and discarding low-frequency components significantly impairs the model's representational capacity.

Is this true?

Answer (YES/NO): NO